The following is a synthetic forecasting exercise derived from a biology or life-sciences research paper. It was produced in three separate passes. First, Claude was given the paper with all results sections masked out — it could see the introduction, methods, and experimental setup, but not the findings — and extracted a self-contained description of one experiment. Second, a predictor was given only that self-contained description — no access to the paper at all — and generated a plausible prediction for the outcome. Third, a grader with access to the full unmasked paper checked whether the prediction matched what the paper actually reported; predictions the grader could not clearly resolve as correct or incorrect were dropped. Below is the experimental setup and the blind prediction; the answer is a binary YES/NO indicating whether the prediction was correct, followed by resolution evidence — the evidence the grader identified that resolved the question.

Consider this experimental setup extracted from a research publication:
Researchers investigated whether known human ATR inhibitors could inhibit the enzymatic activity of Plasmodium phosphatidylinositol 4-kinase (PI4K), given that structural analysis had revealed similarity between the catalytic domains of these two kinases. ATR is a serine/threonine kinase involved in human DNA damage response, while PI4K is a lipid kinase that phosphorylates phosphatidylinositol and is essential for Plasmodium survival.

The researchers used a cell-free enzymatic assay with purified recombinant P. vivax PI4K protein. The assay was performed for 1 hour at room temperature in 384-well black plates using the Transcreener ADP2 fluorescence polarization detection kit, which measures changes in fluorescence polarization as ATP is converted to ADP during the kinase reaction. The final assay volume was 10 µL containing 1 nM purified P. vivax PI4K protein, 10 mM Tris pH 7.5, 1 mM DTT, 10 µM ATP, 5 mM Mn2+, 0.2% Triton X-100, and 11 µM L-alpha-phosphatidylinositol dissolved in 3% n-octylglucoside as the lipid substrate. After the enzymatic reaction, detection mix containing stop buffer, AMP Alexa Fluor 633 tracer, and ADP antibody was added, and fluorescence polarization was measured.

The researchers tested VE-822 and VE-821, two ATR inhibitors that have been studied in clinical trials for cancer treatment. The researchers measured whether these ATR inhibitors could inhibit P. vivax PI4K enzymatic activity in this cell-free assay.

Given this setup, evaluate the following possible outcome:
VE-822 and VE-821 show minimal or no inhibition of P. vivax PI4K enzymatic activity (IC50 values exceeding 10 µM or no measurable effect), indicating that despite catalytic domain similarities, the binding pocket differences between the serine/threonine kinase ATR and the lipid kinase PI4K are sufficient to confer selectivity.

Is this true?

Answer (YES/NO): NO